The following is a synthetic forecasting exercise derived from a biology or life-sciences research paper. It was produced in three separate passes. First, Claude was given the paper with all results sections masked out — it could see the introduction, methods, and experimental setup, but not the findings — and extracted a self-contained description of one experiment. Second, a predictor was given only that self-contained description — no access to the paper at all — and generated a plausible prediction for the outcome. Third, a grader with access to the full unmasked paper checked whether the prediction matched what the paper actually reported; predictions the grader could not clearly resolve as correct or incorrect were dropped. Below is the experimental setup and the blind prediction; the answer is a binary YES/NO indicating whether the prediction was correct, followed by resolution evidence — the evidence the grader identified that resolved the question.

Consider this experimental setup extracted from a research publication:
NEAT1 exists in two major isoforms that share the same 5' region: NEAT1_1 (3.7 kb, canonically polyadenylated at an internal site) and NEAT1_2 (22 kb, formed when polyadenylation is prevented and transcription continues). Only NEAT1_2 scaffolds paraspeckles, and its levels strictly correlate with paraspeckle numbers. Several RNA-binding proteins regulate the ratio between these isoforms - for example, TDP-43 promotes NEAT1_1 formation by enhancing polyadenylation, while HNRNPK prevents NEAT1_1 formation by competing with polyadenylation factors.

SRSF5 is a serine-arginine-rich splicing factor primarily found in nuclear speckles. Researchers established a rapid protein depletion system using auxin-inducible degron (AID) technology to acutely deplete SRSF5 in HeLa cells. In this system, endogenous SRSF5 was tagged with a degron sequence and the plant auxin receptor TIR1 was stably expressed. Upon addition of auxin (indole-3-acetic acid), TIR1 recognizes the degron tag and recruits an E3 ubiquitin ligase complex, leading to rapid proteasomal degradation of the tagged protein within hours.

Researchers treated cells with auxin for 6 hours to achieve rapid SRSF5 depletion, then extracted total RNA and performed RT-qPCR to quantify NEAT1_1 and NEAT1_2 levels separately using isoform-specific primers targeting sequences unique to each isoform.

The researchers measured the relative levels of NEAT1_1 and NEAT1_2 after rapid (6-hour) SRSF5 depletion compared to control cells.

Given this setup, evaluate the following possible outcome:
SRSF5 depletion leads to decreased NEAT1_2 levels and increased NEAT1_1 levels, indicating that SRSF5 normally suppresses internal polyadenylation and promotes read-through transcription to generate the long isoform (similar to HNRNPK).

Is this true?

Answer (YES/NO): NO